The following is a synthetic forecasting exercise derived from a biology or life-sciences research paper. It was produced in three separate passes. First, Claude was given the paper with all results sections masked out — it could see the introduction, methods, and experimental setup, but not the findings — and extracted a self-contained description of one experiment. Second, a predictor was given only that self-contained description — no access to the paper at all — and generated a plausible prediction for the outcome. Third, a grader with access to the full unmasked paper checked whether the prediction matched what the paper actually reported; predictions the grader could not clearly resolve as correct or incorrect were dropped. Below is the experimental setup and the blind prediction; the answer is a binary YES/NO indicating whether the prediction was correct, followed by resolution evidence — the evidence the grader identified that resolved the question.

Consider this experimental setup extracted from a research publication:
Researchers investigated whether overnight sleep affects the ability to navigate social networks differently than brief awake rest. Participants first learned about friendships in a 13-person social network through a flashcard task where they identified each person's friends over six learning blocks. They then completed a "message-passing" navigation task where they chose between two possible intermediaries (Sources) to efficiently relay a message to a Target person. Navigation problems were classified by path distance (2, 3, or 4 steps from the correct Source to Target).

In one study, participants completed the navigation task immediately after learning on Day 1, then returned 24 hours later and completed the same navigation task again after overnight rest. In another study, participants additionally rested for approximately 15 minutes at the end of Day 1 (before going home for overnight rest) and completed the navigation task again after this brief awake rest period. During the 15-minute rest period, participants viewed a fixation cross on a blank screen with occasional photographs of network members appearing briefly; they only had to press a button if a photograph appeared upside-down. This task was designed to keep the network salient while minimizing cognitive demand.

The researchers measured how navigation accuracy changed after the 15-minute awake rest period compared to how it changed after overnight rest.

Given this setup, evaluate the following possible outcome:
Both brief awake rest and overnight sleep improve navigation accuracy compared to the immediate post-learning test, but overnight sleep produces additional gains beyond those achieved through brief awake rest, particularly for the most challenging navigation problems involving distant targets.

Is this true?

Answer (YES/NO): NO